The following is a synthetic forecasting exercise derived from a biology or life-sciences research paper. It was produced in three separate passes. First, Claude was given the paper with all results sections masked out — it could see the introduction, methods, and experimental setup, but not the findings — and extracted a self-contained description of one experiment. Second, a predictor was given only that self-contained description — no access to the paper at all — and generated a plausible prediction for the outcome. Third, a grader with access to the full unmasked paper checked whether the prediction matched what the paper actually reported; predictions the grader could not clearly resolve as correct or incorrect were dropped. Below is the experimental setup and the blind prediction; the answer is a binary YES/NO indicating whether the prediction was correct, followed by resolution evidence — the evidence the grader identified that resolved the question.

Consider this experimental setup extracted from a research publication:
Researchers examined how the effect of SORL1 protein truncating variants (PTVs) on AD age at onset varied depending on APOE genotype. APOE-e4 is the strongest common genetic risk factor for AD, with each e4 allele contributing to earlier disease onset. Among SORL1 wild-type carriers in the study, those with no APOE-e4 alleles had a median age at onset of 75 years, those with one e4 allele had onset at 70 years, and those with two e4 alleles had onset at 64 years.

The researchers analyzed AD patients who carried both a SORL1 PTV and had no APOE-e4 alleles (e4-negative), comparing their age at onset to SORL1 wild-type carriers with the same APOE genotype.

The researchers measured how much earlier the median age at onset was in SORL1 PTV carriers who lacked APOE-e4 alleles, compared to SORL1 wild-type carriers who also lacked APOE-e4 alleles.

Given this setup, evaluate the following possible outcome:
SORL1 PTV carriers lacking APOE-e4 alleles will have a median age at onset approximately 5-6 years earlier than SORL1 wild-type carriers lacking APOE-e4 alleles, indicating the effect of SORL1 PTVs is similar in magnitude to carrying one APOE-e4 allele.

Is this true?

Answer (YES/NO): YES